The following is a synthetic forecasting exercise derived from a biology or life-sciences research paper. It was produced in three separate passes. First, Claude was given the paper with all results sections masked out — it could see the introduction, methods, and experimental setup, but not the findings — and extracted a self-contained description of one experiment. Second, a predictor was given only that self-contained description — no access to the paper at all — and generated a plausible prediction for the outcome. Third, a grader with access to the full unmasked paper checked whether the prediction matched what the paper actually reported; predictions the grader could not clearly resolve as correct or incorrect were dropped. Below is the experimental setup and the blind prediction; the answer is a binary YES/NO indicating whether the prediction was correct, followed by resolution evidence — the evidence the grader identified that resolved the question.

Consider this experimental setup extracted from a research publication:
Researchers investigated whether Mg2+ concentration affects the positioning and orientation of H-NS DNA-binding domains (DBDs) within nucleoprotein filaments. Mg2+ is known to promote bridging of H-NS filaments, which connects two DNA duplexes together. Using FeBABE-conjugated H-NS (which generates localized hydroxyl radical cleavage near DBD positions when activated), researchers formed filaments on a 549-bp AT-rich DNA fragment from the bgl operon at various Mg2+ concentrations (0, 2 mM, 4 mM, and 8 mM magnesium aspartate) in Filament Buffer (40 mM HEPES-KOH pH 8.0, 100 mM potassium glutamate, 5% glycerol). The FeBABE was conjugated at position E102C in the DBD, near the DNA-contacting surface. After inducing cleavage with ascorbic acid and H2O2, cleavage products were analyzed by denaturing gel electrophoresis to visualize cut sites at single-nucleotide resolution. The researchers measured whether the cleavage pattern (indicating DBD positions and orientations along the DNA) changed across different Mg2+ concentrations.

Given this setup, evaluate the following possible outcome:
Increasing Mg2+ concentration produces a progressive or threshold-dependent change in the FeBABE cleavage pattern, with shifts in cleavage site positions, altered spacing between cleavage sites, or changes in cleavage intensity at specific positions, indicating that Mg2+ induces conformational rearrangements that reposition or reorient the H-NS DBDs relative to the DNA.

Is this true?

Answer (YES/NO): NO